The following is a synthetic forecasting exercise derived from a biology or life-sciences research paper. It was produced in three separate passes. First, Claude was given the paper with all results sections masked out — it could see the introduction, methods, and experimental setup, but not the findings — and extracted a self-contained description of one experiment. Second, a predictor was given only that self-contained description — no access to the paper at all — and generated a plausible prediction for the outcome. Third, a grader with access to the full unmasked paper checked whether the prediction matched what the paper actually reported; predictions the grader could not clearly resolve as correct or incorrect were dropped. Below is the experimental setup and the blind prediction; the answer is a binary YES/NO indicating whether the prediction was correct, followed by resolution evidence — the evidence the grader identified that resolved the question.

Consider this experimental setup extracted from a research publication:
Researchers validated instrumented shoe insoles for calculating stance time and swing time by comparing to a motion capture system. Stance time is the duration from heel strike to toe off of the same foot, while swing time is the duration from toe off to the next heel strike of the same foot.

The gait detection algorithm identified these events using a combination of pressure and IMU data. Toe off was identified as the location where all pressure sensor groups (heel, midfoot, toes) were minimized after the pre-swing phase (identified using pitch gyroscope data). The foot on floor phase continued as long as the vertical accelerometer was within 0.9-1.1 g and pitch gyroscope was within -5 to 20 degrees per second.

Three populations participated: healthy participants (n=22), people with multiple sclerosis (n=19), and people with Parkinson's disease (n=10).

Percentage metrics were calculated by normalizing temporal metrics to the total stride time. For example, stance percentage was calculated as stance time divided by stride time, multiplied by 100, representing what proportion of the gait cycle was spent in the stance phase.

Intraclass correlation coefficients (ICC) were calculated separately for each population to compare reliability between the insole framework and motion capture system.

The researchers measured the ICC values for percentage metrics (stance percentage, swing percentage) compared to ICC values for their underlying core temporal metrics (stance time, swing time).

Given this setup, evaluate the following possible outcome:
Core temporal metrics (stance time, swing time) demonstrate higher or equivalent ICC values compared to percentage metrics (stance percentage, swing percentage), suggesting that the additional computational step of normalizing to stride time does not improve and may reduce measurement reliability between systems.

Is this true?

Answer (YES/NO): YES